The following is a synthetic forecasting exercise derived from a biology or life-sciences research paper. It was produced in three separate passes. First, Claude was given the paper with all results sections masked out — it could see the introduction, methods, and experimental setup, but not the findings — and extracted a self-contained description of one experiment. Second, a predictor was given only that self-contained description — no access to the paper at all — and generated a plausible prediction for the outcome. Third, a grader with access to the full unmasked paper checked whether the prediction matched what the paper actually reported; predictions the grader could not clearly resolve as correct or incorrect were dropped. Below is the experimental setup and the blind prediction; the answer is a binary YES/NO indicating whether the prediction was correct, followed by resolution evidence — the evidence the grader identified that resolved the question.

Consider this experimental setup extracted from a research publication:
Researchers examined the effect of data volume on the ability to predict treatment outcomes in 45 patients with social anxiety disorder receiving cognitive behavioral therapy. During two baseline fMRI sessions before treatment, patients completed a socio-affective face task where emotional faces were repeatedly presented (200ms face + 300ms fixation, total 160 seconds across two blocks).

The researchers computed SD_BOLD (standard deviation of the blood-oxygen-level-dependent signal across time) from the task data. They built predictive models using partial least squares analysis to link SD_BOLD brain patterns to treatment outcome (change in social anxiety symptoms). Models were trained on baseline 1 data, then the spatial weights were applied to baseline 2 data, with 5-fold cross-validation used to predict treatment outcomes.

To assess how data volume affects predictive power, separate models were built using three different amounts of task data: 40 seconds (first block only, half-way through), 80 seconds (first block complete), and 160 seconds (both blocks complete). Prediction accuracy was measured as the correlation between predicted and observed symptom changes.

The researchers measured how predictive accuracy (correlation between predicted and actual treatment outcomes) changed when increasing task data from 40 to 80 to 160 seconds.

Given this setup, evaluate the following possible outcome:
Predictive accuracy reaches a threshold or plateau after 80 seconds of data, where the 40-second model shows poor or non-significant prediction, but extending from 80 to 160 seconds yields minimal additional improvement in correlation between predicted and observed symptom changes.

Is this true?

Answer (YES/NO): NO